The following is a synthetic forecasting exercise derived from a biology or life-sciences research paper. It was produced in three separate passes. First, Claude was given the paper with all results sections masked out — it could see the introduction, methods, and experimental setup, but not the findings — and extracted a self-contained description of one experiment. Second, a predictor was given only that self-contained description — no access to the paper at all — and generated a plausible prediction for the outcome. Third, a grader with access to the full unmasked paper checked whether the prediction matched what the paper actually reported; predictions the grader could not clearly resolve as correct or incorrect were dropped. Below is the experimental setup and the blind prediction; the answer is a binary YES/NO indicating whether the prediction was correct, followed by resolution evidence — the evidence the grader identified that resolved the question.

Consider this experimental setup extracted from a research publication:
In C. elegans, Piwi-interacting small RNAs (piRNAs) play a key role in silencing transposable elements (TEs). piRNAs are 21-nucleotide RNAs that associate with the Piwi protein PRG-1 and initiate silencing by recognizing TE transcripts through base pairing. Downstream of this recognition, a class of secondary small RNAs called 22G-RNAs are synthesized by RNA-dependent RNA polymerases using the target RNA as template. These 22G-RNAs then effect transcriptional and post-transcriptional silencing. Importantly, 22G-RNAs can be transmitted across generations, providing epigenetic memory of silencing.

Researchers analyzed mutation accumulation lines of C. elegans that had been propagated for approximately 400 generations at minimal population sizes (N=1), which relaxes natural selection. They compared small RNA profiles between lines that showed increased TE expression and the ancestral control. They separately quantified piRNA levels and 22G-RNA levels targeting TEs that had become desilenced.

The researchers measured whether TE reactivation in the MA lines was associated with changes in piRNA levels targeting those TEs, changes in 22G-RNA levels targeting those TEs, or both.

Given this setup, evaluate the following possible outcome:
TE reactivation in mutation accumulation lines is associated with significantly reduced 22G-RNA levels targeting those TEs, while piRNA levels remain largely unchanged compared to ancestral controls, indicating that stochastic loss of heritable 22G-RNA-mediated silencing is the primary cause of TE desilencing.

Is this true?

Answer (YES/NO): NO